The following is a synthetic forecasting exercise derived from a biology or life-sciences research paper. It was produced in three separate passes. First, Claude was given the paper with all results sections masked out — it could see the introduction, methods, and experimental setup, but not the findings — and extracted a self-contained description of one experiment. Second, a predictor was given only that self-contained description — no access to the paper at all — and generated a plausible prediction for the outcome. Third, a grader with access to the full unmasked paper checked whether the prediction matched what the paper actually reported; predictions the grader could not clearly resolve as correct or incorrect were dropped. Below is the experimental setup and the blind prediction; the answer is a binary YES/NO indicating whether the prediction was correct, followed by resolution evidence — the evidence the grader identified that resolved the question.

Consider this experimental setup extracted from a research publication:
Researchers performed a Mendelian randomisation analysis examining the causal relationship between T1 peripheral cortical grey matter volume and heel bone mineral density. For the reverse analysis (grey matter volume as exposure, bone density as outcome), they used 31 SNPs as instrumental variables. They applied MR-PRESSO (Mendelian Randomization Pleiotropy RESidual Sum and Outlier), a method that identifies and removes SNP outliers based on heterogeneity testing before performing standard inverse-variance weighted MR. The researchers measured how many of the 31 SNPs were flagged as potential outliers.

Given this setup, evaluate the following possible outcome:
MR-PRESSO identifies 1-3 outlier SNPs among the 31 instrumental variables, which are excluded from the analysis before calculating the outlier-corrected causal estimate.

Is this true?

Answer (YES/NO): NO